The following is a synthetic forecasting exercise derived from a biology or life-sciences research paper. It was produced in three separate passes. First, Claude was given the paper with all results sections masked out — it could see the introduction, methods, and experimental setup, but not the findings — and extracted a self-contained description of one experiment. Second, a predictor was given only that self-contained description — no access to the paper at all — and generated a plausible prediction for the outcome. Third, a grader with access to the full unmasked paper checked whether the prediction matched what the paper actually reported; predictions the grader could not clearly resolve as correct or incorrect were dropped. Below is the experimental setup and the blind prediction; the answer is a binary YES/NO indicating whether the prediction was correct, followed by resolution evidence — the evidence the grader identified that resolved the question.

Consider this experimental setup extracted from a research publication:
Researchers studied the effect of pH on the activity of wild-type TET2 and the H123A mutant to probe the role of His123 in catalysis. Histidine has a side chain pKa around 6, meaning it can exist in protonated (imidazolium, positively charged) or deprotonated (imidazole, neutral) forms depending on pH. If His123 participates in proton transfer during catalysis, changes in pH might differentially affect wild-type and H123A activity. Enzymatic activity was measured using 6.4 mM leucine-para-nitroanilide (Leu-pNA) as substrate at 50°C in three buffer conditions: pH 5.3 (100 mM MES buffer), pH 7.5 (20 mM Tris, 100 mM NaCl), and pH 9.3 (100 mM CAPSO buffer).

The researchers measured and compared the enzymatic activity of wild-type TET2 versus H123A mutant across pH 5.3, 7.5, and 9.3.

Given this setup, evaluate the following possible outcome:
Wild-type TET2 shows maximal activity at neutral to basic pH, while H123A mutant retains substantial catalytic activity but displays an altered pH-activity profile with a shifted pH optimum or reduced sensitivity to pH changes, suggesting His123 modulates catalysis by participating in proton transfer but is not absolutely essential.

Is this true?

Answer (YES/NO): NO